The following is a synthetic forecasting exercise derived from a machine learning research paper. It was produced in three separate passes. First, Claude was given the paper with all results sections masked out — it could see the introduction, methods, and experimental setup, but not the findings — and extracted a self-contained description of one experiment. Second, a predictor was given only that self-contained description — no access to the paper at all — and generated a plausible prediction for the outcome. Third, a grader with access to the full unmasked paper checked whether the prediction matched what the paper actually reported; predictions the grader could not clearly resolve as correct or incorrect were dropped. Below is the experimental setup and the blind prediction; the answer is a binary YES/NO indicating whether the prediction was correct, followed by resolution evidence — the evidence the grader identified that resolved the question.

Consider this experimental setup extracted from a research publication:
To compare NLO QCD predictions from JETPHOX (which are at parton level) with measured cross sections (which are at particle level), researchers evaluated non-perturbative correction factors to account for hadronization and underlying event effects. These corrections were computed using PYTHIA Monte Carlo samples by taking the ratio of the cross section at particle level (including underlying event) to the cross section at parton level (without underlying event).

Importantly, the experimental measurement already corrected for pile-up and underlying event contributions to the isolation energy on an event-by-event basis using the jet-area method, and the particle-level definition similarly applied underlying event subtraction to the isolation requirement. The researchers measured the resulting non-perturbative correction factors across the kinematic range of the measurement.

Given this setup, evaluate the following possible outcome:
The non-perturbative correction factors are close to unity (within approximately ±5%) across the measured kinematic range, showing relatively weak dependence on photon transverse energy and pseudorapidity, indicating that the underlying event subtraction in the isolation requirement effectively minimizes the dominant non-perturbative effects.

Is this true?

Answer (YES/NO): YES